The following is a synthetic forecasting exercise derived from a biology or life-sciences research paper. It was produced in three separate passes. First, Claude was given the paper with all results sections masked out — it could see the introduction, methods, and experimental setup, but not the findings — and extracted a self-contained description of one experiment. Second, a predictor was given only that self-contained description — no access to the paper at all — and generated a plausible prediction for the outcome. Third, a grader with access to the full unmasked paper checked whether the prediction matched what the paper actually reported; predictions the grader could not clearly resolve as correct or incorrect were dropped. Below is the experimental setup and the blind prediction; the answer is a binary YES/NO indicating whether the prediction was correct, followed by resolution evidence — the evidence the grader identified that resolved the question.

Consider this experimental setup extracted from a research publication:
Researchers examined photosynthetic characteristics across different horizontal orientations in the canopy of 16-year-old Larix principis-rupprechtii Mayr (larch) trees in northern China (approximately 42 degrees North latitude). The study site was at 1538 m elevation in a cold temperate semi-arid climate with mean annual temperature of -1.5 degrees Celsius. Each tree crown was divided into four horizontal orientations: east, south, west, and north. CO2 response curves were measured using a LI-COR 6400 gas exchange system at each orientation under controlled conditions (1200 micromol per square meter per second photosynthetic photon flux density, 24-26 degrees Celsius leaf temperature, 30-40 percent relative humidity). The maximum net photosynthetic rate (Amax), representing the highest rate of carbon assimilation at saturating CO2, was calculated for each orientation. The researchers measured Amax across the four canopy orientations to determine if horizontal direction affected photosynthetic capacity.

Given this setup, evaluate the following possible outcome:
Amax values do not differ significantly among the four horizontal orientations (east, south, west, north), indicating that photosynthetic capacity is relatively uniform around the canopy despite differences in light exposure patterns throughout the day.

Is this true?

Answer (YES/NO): YES